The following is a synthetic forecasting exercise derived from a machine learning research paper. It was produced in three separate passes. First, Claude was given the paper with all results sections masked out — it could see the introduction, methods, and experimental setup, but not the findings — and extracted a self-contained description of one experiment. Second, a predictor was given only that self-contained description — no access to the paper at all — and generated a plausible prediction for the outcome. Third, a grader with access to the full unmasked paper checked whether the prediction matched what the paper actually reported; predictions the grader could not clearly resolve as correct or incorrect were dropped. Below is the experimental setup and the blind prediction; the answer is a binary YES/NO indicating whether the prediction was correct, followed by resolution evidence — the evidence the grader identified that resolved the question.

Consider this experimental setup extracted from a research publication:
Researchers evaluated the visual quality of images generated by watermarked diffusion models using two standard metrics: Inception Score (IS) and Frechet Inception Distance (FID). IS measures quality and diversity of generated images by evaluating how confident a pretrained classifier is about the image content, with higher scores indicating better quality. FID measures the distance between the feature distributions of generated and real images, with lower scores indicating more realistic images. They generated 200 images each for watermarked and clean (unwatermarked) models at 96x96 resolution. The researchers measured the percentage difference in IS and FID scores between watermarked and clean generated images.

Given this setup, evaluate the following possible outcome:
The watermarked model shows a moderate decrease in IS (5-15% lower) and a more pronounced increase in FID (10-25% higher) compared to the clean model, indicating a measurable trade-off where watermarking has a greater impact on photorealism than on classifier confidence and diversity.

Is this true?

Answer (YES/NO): NO